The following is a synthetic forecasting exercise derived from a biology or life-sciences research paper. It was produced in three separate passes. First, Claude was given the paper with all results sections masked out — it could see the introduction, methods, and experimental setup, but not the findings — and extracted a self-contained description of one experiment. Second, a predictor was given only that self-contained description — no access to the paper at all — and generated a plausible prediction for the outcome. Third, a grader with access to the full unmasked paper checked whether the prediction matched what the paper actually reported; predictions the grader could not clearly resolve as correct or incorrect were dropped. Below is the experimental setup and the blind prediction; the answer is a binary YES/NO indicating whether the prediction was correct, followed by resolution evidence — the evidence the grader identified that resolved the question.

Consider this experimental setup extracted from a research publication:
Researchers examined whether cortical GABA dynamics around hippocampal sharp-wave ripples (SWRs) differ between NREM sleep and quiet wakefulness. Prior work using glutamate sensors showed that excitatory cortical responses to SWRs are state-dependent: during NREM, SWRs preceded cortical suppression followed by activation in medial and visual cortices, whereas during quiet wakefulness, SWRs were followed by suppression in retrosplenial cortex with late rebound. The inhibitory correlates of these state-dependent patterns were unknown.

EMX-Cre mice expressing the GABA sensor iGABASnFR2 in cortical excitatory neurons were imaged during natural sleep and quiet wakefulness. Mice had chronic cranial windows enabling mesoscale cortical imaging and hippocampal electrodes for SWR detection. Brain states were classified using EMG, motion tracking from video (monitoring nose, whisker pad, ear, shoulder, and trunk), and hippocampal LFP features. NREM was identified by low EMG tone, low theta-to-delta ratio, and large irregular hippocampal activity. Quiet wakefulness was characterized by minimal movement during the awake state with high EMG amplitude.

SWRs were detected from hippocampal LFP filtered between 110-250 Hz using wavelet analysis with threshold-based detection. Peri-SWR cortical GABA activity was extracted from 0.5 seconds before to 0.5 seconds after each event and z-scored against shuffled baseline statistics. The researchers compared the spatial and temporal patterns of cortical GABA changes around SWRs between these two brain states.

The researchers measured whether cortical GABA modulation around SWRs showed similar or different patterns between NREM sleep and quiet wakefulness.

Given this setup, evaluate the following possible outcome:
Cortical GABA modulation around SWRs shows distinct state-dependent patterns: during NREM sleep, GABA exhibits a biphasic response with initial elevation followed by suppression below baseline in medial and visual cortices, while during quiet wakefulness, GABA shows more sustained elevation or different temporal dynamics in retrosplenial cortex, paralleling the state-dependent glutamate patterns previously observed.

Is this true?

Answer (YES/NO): NO